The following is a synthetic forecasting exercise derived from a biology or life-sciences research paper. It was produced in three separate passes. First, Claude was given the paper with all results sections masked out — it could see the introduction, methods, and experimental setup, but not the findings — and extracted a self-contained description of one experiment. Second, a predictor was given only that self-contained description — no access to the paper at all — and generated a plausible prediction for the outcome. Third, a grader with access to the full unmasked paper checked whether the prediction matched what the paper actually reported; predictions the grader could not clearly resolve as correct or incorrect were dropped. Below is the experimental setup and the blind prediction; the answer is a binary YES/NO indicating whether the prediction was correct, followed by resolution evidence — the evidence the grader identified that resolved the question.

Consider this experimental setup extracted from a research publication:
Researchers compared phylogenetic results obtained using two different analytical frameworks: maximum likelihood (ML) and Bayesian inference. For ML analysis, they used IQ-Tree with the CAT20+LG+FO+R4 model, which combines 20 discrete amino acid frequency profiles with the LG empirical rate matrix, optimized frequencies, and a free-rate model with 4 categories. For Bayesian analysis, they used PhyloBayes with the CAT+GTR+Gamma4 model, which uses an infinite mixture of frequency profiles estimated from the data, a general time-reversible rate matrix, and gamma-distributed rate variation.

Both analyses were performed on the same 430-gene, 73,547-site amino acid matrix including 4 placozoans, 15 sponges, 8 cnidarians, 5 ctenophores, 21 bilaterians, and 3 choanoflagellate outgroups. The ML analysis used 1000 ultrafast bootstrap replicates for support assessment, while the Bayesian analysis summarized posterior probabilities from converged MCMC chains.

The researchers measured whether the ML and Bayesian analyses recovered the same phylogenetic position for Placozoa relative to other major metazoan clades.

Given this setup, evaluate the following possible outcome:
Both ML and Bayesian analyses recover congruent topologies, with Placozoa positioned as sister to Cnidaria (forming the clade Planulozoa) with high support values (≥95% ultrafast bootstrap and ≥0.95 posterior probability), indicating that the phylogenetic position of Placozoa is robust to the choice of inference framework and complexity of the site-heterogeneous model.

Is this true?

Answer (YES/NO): NO